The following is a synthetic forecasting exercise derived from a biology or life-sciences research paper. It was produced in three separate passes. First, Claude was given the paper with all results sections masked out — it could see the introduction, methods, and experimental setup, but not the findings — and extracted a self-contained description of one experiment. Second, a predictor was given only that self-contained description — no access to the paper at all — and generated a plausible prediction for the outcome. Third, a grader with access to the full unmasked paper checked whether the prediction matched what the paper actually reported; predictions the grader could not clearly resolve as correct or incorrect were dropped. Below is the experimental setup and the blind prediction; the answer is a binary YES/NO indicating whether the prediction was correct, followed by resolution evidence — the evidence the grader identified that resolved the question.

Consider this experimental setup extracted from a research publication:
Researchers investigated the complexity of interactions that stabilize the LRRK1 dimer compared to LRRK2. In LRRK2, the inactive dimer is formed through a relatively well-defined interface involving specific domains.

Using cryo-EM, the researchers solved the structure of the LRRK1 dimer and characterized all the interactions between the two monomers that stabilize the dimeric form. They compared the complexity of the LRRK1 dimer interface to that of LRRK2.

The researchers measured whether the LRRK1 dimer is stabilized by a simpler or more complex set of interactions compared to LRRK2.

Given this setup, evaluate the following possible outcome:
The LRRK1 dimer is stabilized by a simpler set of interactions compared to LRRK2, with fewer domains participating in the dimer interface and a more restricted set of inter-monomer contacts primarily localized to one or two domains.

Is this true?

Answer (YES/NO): NO